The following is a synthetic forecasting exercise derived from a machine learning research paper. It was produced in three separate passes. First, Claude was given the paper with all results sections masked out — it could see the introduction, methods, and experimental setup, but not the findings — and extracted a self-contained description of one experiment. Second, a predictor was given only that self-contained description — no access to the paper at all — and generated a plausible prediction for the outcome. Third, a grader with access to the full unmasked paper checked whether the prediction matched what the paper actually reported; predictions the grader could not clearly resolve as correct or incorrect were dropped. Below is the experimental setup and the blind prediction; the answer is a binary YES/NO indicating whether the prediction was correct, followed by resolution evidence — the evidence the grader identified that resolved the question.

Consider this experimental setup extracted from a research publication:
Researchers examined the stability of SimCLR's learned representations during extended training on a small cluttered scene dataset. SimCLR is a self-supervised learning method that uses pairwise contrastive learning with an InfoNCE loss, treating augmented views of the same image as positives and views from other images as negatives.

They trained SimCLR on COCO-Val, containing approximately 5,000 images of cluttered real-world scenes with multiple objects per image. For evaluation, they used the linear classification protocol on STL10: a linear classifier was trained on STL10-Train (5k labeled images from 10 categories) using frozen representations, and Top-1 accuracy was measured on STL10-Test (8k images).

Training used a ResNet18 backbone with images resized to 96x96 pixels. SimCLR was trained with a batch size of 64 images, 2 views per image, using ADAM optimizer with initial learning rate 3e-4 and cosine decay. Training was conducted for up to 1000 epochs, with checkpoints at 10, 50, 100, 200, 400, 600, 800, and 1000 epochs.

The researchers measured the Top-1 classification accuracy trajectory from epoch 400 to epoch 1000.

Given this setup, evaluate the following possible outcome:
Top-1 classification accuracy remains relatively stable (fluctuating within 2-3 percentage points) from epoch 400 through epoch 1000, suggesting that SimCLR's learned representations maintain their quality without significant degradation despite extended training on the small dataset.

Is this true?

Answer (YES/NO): YES